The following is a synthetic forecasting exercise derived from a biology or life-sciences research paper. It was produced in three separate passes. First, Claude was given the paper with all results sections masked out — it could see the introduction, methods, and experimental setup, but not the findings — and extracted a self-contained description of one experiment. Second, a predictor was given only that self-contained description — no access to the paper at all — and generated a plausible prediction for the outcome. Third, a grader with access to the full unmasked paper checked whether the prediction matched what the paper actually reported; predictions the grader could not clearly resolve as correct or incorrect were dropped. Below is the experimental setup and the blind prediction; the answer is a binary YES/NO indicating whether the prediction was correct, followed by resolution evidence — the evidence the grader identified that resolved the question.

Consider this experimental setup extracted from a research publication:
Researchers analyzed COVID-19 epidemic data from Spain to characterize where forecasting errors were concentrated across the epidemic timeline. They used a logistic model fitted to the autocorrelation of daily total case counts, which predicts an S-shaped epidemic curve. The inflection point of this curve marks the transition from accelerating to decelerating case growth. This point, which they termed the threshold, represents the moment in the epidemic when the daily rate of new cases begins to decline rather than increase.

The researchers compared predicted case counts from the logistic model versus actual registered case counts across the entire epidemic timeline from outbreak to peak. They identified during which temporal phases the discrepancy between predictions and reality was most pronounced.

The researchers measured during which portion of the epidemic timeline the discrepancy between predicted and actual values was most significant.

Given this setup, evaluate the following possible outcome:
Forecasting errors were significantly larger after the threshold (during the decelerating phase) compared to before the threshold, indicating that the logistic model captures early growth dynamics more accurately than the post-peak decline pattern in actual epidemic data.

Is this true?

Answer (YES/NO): NO